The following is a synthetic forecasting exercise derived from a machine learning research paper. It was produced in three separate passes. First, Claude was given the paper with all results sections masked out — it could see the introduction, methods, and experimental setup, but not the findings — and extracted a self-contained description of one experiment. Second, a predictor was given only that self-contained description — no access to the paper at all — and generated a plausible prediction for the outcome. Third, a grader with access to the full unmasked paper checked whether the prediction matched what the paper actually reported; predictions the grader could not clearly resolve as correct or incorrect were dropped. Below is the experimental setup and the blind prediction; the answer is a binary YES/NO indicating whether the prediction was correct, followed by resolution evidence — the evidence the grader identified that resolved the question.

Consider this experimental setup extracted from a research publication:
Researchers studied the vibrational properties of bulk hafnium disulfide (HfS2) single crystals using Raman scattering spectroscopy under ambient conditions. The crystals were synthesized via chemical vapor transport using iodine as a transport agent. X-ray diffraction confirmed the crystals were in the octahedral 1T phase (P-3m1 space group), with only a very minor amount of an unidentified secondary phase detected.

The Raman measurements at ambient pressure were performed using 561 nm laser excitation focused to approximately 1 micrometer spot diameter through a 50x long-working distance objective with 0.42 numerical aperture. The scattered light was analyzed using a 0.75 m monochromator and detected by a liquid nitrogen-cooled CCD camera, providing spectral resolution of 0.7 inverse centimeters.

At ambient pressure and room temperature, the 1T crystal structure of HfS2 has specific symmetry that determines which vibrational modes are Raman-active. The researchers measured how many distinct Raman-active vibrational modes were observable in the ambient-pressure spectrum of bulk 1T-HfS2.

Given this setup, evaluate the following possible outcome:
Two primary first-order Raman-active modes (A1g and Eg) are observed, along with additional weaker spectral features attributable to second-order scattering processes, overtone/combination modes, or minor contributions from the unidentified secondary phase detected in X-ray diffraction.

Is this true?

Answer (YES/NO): NO